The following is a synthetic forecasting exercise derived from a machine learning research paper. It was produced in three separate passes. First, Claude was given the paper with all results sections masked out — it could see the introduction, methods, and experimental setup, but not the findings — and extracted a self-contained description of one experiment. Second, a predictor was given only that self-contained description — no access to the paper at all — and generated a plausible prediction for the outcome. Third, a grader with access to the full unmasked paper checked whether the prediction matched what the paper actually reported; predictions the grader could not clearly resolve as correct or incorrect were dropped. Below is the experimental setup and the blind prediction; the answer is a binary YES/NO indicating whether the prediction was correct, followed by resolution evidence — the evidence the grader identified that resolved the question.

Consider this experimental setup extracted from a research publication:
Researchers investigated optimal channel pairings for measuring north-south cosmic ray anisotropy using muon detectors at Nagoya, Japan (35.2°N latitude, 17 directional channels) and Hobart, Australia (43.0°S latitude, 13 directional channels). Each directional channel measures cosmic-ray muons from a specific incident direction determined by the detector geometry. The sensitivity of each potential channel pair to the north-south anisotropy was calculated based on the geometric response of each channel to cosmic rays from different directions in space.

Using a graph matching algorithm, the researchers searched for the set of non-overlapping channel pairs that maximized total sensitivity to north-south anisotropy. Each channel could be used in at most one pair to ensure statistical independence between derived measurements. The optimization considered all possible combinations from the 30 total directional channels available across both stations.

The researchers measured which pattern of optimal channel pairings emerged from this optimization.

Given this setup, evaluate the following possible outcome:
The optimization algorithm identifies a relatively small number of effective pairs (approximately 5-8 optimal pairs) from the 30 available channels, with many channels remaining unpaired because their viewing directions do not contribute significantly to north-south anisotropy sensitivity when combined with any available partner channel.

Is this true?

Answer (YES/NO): YES